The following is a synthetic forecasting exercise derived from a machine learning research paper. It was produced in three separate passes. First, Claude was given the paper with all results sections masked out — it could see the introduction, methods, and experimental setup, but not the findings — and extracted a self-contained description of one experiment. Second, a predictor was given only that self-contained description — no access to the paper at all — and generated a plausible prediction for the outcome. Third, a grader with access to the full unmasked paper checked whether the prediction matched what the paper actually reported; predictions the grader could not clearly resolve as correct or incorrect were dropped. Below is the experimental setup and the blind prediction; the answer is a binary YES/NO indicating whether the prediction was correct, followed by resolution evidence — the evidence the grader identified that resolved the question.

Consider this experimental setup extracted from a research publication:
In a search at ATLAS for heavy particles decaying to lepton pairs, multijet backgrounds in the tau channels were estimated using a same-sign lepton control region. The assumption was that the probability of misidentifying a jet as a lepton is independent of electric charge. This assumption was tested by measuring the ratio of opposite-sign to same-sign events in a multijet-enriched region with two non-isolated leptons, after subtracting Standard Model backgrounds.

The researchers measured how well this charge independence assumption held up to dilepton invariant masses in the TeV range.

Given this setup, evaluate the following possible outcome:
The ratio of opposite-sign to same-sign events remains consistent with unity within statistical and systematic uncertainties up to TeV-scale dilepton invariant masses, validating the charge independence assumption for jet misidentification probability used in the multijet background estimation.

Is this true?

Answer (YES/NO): NO